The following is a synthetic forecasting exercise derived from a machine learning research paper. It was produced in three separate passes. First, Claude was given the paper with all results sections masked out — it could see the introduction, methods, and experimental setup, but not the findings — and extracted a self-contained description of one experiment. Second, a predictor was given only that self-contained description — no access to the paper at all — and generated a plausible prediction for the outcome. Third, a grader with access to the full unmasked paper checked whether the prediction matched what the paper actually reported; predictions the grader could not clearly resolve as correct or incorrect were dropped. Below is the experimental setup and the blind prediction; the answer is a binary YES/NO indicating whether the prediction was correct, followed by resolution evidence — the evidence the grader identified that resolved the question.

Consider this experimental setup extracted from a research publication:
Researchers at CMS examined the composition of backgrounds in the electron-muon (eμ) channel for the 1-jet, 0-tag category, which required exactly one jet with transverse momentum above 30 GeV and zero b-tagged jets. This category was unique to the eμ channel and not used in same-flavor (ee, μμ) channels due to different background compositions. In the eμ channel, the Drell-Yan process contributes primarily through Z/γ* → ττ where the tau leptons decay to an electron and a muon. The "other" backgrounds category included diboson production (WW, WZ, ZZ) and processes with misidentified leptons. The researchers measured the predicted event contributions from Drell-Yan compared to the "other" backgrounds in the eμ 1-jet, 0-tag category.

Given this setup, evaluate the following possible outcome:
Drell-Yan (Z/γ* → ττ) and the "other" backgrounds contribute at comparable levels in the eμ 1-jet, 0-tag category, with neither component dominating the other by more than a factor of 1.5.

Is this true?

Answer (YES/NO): YES